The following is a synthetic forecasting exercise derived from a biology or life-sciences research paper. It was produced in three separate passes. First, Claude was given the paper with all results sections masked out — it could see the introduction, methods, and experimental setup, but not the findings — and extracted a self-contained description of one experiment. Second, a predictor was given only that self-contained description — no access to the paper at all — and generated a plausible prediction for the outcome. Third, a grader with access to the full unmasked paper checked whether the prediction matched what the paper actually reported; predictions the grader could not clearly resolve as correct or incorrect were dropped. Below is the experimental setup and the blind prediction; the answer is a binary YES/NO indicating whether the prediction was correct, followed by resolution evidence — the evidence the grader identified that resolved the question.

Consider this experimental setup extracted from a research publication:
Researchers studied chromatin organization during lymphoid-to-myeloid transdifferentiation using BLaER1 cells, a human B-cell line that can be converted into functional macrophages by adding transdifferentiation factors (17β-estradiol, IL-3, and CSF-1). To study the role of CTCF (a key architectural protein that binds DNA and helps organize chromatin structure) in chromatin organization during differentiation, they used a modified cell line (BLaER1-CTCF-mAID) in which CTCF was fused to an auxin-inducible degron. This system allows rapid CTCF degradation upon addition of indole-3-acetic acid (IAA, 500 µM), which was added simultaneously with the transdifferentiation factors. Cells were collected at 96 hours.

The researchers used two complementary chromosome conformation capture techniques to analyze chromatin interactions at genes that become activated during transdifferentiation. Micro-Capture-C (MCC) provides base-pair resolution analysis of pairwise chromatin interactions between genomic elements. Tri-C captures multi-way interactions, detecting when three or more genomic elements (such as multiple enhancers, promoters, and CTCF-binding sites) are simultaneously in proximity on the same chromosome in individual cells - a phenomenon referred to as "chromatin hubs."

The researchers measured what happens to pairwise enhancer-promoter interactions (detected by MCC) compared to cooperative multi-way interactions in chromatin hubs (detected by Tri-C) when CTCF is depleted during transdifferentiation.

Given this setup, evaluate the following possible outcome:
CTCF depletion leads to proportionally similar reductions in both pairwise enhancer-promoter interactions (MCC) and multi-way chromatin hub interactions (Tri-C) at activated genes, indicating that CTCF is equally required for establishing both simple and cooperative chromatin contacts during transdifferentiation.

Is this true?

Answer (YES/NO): NO